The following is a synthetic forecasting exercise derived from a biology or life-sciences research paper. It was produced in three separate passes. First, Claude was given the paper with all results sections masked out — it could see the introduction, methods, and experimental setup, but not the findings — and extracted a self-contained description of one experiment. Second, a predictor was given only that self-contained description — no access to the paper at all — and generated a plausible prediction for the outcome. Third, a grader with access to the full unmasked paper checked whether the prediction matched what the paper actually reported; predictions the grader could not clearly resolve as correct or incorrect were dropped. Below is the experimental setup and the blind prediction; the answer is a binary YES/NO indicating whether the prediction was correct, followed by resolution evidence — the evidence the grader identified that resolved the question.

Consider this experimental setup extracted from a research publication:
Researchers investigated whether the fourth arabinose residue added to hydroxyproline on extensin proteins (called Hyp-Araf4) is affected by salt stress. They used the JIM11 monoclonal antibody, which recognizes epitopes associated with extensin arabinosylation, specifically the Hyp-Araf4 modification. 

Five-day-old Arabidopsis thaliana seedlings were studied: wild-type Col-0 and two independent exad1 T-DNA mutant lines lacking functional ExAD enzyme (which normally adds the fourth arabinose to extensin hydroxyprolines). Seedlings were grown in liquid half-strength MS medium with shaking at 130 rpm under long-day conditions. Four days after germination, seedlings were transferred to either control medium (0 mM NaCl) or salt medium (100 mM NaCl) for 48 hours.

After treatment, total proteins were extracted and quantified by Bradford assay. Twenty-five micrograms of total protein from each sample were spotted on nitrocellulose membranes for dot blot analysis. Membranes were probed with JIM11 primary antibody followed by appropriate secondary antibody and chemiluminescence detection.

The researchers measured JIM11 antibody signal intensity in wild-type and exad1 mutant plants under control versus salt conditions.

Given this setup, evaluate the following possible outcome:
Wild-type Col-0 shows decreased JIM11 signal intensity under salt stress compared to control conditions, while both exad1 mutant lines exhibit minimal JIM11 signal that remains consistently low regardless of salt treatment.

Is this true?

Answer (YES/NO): NO